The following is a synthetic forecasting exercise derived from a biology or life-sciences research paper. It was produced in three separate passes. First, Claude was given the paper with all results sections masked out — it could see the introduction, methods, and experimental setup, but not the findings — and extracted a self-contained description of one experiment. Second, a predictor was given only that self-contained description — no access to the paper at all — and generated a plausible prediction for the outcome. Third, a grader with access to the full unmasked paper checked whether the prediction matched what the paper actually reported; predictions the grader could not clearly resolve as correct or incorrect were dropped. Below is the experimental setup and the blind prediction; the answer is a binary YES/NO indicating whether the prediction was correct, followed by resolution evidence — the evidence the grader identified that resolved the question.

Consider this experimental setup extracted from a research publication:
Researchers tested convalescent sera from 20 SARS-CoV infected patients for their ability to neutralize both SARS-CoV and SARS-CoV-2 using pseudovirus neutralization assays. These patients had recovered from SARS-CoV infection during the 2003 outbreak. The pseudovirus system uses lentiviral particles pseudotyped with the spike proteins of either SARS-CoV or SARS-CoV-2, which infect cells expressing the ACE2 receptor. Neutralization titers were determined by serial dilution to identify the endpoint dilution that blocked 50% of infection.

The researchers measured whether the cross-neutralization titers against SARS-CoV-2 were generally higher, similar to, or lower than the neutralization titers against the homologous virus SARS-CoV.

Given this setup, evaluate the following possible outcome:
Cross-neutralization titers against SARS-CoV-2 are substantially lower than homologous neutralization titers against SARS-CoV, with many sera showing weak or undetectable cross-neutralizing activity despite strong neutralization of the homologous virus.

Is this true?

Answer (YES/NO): NO